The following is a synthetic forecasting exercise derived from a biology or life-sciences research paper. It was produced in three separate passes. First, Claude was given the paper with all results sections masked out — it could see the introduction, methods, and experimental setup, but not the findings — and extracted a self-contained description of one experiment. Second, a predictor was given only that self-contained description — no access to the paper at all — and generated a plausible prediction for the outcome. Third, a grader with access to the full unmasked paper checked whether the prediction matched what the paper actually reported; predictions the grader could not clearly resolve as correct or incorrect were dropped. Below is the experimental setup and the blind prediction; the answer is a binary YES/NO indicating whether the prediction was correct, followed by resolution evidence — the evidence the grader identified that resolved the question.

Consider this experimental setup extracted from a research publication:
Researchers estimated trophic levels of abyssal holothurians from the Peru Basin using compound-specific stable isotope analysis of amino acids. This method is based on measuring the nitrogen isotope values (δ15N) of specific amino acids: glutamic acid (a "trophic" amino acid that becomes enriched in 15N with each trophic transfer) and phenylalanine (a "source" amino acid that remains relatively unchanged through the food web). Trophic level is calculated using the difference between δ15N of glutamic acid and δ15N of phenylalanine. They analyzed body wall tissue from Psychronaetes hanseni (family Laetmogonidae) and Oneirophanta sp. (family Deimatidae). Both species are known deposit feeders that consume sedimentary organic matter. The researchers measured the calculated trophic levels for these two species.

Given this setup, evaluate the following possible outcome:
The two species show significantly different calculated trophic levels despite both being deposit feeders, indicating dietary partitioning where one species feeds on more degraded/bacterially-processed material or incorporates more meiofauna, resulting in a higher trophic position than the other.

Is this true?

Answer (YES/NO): YES